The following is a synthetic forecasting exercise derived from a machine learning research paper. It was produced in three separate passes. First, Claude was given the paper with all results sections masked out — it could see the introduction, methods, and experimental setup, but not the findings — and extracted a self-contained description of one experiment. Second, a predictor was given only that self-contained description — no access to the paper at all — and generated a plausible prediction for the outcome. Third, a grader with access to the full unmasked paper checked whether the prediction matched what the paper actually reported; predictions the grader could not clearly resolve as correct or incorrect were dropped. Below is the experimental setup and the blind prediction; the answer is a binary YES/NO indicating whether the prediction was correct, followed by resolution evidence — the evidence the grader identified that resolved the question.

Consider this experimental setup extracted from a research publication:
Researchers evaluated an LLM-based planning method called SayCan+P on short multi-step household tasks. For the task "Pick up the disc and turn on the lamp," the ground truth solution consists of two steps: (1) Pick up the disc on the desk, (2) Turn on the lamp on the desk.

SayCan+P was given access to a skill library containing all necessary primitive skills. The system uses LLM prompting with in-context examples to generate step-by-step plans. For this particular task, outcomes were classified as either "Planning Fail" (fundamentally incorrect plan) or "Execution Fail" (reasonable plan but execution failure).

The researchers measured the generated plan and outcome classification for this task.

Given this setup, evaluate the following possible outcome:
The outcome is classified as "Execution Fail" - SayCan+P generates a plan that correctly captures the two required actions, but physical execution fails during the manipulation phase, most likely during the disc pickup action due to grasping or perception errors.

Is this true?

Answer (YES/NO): NO